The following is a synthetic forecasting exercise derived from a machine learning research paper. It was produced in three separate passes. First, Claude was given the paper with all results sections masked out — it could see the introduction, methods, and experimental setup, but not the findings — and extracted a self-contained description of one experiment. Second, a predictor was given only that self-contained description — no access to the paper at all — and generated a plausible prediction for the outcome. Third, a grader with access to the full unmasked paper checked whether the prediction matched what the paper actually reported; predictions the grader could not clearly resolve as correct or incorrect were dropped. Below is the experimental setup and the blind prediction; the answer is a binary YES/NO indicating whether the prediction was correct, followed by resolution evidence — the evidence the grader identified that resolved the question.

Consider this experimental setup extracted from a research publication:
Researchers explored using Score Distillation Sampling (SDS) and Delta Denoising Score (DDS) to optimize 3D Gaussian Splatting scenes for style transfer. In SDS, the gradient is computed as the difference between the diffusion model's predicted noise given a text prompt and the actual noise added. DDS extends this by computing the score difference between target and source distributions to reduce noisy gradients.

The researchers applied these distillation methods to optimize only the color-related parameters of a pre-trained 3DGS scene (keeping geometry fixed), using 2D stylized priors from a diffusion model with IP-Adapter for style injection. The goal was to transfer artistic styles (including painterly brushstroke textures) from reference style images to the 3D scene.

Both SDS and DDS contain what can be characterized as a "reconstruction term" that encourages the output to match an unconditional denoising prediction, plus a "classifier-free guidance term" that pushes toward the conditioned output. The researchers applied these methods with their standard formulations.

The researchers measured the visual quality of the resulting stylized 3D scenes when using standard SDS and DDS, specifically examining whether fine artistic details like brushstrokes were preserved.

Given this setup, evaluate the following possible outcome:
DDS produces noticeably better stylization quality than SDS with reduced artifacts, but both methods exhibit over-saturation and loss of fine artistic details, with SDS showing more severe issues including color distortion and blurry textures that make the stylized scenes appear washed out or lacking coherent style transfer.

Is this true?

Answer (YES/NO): NO